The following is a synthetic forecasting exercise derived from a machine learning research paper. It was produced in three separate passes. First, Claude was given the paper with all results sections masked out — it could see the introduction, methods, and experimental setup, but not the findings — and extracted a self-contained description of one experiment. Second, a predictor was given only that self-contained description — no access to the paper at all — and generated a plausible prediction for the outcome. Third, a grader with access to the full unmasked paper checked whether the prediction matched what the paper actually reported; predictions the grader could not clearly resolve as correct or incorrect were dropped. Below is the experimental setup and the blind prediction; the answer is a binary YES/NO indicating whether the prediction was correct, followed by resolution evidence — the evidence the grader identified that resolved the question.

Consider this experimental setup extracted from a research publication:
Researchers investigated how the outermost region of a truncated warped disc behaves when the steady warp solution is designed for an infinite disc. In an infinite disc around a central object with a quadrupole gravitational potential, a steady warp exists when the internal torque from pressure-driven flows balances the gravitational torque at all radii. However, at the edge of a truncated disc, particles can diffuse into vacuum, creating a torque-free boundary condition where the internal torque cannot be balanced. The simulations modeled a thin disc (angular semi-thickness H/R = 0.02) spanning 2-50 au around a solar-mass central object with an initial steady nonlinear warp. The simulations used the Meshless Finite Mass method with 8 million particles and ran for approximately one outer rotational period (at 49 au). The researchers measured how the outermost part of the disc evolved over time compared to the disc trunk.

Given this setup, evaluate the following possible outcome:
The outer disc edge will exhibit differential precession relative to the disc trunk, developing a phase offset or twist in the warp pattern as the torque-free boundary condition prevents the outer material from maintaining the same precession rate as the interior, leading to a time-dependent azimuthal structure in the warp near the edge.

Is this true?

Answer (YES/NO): YES